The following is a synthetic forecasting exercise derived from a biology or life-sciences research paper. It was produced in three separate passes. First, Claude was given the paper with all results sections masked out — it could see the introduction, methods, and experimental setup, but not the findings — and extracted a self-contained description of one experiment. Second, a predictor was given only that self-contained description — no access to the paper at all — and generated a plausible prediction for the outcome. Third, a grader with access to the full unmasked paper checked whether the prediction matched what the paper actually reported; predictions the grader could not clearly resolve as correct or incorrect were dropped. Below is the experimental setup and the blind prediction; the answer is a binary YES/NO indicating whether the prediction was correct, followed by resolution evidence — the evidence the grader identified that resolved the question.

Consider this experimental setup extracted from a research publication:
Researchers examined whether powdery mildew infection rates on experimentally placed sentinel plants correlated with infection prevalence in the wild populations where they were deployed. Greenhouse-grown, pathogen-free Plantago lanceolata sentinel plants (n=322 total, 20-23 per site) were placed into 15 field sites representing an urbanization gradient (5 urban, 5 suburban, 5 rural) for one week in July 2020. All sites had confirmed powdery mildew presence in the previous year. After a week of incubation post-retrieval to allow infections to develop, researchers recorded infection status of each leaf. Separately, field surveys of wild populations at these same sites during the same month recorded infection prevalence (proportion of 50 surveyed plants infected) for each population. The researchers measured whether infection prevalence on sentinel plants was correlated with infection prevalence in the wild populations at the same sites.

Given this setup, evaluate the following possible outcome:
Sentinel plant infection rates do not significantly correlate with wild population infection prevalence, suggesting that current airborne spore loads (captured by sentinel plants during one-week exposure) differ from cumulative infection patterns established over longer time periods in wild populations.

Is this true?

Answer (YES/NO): YES